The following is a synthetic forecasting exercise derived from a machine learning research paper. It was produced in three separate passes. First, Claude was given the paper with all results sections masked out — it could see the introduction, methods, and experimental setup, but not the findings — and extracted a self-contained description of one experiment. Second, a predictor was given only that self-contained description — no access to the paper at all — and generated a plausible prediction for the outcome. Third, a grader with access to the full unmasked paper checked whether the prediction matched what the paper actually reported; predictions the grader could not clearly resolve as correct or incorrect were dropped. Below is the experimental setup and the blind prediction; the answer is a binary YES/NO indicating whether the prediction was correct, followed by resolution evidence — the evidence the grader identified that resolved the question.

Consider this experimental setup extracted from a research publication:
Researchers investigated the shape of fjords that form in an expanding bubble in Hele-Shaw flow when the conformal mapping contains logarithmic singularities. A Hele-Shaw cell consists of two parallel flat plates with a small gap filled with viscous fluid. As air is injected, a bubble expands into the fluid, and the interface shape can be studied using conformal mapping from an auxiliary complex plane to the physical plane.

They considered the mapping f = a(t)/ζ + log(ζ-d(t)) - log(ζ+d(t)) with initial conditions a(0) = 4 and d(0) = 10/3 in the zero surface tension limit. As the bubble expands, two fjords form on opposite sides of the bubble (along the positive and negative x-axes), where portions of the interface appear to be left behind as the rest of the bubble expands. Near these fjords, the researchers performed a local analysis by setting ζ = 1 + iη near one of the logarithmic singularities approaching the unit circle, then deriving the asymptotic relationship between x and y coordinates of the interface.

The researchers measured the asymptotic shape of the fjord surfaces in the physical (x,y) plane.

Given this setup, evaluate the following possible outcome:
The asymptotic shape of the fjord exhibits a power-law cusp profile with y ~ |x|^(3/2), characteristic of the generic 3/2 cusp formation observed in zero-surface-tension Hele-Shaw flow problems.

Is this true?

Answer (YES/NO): NO